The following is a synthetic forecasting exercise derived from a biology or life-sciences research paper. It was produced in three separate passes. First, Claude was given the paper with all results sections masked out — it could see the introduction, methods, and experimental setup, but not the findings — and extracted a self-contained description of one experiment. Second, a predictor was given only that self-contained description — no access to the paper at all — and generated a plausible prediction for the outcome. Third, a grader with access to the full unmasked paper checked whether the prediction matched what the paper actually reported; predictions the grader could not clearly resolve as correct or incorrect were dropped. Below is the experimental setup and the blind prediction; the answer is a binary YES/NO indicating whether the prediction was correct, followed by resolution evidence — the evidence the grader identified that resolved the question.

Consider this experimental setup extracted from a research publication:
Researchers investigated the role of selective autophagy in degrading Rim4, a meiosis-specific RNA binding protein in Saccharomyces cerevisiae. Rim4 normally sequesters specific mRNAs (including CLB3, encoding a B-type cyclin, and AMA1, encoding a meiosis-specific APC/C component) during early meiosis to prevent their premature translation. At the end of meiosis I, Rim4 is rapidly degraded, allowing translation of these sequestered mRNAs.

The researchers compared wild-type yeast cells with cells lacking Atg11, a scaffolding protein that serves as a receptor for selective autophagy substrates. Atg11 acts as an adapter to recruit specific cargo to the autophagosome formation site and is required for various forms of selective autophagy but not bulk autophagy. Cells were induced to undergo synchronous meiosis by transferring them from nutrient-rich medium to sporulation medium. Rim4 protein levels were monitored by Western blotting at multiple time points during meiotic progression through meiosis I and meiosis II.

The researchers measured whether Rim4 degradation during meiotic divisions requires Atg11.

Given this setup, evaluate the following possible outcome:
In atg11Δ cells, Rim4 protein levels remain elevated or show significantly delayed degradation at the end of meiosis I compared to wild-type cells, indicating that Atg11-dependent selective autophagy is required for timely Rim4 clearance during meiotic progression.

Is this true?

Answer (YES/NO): YES